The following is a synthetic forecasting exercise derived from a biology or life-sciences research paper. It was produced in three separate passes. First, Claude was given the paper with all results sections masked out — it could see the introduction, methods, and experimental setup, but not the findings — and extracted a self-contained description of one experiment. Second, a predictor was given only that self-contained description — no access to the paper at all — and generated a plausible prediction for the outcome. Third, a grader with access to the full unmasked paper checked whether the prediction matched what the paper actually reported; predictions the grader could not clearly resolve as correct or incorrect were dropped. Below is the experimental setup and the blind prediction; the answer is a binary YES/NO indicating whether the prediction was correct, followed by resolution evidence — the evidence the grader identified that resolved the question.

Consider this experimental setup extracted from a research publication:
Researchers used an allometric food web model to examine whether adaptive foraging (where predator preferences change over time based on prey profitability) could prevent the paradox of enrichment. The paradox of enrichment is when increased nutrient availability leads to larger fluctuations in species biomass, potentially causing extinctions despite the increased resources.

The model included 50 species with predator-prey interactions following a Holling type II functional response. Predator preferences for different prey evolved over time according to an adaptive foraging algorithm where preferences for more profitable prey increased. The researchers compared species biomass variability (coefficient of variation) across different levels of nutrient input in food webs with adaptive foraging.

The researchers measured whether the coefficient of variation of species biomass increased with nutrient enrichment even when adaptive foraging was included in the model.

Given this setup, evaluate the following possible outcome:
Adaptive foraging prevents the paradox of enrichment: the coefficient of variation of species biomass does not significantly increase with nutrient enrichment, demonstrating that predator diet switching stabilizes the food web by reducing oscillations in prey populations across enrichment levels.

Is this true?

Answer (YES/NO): NO